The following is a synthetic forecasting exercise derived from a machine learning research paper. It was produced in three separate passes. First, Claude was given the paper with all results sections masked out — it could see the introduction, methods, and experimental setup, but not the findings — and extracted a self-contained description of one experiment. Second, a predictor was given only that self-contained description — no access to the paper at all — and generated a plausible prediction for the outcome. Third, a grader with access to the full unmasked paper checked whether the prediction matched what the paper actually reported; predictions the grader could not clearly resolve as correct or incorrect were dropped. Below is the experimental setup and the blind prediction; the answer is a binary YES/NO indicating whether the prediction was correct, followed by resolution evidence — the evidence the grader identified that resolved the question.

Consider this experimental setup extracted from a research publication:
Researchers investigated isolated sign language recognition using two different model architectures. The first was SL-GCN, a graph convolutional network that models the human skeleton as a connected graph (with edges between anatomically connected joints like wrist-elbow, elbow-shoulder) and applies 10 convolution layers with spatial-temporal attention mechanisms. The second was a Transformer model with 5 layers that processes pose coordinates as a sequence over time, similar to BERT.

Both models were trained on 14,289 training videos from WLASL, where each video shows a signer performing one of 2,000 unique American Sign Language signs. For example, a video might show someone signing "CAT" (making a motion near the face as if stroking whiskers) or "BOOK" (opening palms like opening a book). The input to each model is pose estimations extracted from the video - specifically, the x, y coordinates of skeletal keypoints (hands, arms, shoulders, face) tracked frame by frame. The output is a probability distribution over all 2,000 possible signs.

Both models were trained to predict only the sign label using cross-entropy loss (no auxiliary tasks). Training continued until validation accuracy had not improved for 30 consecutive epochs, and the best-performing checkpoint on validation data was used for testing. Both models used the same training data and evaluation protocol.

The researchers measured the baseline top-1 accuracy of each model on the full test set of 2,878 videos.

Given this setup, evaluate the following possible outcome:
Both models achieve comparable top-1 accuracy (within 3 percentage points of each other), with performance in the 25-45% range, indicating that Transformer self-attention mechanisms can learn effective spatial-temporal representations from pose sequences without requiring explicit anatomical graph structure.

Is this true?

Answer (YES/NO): NO